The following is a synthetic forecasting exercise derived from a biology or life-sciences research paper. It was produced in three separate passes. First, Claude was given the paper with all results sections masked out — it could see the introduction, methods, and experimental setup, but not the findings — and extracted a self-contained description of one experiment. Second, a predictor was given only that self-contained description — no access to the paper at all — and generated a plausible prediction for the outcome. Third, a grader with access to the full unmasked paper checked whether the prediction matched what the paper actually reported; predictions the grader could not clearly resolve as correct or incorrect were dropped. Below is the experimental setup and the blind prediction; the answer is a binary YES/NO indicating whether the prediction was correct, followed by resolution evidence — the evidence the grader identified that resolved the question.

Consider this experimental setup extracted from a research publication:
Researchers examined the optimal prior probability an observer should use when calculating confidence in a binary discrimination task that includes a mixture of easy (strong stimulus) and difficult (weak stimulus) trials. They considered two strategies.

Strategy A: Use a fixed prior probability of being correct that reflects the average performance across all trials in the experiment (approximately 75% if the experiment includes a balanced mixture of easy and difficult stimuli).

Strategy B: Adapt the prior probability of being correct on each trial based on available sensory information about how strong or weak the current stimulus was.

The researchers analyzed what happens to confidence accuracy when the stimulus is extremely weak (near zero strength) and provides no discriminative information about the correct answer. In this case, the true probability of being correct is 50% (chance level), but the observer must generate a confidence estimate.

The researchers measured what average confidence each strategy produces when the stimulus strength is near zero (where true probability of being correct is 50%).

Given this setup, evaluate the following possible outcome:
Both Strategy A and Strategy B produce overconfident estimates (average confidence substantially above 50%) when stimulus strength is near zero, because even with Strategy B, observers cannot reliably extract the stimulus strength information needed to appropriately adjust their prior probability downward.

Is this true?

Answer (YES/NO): NO